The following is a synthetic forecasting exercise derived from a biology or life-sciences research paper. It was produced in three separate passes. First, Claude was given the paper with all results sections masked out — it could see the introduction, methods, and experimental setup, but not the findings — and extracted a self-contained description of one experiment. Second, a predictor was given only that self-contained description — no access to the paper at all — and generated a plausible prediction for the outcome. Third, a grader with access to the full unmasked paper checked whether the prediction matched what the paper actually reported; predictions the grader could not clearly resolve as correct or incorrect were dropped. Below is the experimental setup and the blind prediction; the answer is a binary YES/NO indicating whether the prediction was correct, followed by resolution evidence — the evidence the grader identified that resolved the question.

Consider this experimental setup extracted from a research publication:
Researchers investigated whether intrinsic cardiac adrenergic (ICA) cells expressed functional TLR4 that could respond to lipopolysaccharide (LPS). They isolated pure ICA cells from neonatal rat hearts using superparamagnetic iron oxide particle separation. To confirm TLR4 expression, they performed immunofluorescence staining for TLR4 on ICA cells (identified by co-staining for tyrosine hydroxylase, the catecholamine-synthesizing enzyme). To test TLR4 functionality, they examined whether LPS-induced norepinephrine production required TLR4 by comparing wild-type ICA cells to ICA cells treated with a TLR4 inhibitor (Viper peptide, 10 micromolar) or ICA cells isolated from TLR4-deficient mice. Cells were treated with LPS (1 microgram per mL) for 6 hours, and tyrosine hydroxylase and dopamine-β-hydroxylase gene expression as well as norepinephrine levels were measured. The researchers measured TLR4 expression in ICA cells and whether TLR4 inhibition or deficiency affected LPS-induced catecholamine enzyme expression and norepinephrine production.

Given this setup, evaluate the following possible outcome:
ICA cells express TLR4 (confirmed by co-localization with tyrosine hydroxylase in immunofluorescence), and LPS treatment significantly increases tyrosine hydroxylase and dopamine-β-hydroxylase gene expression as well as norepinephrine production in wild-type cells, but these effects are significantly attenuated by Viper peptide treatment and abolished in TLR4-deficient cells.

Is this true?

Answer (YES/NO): YES